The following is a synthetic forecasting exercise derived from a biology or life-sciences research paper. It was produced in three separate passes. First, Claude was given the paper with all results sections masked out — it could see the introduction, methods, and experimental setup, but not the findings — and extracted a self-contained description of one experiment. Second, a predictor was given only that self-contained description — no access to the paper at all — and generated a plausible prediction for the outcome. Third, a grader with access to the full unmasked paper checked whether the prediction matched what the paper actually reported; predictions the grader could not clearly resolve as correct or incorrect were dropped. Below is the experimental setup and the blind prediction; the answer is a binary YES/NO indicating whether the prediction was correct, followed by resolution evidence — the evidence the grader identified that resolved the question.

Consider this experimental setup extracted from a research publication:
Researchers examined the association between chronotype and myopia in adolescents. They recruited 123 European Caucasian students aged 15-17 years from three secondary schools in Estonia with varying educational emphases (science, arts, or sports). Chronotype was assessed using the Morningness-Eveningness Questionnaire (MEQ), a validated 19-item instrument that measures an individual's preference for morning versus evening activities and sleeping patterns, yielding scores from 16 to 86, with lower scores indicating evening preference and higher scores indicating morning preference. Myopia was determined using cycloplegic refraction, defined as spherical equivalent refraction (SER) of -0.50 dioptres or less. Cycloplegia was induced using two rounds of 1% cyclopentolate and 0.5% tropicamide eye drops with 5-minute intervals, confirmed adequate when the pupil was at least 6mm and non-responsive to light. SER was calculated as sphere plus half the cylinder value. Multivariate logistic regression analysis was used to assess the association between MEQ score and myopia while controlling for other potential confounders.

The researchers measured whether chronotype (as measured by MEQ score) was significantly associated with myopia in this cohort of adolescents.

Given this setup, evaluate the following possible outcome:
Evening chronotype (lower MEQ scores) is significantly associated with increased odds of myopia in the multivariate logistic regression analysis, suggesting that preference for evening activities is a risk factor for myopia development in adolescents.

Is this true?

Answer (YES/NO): NO